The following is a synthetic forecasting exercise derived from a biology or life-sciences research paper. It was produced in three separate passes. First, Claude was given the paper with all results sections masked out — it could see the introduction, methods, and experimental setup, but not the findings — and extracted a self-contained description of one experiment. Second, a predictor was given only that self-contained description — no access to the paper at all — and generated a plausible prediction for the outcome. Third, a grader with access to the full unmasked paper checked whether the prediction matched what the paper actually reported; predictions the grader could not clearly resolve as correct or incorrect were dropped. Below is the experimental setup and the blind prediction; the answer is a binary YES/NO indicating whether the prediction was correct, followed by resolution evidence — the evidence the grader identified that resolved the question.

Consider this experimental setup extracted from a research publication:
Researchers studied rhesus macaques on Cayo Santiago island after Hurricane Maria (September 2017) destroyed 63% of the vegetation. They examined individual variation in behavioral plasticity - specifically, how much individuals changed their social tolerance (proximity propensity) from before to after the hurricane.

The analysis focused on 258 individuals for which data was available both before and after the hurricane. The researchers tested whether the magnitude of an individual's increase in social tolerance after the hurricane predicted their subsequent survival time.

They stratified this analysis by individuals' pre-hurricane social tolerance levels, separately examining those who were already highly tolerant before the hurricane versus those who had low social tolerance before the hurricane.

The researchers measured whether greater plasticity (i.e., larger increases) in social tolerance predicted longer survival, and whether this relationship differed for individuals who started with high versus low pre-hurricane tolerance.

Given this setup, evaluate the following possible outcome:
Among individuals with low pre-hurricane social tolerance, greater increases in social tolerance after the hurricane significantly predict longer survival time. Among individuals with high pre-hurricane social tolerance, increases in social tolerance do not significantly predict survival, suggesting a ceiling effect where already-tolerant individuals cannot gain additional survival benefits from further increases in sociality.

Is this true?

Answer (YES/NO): YES